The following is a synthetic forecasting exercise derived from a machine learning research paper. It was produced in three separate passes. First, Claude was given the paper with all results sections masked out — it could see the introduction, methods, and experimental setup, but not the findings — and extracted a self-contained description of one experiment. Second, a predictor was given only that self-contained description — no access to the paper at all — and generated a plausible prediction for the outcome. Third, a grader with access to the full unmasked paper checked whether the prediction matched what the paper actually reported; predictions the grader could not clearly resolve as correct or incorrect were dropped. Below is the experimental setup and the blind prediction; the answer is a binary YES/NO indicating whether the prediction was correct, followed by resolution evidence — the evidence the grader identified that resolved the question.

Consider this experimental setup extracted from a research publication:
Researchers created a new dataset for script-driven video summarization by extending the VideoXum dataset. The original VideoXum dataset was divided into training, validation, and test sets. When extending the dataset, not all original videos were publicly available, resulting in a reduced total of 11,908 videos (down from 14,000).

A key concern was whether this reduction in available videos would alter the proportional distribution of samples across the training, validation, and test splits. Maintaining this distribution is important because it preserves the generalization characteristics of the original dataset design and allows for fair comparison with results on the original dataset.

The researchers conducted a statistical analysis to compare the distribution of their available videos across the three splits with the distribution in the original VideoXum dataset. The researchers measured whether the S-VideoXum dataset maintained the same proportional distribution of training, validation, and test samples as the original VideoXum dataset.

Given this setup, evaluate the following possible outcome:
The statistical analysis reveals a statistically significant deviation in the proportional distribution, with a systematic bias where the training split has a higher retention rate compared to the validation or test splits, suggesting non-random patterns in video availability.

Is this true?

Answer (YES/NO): NO